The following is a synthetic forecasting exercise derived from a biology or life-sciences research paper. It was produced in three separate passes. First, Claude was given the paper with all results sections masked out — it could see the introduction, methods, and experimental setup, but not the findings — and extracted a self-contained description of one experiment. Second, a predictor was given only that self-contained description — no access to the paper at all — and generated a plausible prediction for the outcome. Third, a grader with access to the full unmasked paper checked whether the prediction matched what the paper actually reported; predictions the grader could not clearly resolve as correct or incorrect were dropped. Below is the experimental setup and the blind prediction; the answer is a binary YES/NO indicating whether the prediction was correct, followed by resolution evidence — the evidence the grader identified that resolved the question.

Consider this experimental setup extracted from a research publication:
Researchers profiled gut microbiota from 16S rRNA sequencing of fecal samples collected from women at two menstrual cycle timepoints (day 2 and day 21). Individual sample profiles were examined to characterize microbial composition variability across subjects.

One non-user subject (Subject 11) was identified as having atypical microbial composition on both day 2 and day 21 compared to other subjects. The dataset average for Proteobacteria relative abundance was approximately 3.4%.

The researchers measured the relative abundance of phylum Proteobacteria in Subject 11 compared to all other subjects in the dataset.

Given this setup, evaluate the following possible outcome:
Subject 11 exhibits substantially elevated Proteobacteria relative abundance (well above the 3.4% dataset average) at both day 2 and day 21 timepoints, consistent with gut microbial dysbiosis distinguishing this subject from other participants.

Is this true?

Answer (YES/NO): YES